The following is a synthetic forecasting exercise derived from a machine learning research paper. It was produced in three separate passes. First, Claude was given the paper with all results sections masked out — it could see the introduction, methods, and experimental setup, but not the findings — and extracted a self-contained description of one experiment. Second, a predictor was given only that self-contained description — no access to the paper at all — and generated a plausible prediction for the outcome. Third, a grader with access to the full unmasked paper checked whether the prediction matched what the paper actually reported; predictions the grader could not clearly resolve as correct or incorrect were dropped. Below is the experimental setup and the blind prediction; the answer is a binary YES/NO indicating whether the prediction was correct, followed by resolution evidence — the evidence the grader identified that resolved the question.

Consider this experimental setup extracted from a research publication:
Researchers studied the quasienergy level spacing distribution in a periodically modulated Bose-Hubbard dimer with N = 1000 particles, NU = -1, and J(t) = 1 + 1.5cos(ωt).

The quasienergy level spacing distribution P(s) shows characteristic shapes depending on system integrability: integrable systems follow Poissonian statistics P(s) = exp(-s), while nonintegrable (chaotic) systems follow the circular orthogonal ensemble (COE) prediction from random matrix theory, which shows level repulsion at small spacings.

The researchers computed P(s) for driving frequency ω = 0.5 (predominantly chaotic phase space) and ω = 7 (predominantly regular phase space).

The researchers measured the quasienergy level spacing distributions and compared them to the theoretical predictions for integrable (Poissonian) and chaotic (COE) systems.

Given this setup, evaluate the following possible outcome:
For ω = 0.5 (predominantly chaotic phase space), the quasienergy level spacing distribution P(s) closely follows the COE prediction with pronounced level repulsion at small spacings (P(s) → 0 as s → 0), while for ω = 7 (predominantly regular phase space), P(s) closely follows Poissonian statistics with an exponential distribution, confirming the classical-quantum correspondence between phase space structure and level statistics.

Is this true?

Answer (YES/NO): YES